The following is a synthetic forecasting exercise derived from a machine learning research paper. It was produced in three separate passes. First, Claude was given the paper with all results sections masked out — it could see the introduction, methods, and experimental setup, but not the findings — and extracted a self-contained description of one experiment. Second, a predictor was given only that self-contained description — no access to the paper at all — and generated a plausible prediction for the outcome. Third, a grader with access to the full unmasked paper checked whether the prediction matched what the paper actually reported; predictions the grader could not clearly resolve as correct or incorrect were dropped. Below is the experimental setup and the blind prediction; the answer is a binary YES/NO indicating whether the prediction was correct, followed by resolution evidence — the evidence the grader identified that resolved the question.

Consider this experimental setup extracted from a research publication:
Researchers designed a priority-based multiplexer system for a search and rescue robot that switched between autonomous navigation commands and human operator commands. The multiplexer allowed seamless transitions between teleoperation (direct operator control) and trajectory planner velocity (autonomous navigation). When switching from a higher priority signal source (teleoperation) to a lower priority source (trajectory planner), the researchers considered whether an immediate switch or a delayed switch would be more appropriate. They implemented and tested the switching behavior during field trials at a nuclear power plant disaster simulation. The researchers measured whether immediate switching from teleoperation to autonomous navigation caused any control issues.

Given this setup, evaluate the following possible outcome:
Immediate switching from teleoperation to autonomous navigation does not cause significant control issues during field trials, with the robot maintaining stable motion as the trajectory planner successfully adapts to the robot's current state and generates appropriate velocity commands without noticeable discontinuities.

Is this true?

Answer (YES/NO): NO